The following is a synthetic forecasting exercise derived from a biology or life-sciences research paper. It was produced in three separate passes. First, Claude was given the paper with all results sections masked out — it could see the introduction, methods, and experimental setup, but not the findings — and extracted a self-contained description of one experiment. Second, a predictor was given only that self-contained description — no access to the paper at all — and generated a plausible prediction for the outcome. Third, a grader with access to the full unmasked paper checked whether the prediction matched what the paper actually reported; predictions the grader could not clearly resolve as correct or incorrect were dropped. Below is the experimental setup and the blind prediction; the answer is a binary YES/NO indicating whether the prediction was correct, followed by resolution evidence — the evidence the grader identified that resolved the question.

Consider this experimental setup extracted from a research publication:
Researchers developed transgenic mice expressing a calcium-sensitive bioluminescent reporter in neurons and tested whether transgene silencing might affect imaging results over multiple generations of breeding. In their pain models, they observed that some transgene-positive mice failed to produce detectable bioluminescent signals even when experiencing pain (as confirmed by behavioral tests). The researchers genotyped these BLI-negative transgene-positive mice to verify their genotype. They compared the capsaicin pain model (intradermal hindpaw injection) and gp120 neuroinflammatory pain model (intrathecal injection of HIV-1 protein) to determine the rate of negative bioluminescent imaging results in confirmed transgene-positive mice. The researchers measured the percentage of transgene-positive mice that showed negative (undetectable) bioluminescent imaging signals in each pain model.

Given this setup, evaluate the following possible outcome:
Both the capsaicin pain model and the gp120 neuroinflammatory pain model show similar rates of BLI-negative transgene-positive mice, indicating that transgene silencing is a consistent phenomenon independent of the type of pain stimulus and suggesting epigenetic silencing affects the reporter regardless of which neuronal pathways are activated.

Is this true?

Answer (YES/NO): NO